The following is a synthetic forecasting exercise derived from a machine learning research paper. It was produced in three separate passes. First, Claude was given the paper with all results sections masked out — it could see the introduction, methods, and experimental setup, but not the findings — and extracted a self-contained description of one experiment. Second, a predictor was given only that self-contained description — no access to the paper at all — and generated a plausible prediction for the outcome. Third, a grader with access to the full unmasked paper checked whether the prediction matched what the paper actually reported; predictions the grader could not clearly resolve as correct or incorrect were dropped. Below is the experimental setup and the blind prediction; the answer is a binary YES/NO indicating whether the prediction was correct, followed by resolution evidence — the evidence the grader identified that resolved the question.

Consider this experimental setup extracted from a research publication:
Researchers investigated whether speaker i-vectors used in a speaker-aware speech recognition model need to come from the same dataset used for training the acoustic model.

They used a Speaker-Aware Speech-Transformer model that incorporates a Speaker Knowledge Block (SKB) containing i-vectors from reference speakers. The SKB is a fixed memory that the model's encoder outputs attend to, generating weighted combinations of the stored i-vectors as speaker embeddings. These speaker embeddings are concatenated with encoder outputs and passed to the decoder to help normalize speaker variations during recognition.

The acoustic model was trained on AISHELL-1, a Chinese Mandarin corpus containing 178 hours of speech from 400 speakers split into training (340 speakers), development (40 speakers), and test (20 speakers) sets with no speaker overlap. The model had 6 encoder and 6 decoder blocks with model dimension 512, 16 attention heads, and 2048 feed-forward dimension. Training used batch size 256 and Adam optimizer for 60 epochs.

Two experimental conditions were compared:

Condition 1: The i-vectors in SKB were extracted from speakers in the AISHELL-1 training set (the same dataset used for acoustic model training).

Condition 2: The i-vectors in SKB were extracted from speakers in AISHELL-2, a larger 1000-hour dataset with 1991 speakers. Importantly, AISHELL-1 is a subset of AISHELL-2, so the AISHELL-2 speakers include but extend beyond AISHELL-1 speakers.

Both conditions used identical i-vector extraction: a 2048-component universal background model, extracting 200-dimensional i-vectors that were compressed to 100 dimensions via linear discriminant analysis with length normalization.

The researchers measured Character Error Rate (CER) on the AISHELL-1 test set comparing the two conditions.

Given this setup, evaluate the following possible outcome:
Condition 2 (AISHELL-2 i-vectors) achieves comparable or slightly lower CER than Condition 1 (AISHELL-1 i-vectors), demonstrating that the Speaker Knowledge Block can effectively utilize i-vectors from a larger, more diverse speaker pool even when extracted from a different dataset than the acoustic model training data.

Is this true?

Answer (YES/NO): NO